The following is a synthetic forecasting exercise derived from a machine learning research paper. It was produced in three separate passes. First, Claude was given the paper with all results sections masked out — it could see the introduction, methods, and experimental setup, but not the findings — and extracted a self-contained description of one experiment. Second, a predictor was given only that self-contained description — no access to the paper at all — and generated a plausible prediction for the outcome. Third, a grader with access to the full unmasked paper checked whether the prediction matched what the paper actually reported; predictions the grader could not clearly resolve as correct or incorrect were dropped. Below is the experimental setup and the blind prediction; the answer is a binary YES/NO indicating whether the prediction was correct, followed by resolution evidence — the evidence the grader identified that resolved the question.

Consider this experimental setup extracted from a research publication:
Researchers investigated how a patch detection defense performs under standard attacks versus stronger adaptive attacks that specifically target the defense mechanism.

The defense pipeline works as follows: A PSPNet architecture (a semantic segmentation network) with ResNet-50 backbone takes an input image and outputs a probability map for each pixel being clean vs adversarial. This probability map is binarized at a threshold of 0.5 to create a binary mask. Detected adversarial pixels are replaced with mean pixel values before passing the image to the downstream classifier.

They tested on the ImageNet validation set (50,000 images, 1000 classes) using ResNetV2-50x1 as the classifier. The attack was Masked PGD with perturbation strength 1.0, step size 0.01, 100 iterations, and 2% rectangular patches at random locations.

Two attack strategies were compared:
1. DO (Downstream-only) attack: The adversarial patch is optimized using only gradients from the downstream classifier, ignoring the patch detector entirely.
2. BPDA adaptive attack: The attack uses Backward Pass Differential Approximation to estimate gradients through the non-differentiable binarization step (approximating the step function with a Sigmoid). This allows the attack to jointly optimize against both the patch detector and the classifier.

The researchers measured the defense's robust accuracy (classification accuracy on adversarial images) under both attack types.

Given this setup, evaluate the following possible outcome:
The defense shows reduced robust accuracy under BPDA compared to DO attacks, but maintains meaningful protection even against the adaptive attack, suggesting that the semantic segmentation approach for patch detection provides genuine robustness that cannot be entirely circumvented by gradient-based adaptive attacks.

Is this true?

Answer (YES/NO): YES